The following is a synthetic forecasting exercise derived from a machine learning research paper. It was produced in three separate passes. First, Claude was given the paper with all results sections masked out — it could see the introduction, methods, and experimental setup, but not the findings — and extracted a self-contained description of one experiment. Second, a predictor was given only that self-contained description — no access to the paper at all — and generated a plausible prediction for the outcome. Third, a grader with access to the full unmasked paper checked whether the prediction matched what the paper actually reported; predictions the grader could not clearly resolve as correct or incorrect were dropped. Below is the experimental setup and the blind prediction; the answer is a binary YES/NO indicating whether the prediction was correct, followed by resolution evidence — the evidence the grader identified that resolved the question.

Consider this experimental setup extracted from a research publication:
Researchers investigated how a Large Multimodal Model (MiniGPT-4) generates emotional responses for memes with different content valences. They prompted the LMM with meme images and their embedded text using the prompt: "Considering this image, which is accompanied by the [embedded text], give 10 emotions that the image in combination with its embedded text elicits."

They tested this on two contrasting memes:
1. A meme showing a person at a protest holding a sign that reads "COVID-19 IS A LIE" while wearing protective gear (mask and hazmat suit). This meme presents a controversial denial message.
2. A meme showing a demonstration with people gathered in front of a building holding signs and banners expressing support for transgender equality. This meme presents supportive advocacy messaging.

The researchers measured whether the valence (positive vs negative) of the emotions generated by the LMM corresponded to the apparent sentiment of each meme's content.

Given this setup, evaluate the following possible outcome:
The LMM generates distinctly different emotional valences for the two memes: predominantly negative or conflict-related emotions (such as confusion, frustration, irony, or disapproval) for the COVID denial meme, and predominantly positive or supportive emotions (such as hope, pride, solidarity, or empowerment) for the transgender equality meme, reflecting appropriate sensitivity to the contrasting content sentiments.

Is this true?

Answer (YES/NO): YES